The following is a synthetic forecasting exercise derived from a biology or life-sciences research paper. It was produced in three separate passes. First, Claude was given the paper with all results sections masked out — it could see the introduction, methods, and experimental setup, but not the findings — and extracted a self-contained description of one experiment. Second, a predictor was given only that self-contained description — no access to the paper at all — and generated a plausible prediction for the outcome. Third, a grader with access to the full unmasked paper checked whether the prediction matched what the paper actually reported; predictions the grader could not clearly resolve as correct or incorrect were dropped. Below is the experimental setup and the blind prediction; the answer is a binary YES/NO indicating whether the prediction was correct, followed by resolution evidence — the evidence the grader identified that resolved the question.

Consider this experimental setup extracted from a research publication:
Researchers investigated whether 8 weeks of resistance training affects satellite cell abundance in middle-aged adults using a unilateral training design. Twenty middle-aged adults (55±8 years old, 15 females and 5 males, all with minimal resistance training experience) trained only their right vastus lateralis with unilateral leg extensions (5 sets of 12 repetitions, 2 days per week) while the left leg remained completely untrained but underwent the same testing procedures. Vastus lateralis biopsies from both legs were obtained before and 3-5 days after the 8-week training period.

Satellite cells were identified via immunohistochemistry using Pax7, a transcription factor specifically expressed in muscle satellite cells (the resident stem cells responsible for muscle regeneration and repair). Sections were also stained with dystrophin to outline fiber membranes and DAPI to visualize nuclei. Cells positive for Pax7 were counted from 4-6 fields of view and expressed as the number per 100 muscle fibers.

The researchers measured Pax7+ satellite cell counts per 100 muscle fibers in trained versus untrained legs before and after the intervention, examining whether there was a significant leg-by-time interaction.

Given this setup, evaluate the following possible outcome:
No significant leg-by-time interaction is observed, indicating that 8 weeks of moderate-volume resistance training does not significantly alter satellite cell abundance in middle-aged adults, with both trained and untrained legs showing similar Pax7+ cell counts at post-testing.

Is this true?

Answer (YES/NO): NO